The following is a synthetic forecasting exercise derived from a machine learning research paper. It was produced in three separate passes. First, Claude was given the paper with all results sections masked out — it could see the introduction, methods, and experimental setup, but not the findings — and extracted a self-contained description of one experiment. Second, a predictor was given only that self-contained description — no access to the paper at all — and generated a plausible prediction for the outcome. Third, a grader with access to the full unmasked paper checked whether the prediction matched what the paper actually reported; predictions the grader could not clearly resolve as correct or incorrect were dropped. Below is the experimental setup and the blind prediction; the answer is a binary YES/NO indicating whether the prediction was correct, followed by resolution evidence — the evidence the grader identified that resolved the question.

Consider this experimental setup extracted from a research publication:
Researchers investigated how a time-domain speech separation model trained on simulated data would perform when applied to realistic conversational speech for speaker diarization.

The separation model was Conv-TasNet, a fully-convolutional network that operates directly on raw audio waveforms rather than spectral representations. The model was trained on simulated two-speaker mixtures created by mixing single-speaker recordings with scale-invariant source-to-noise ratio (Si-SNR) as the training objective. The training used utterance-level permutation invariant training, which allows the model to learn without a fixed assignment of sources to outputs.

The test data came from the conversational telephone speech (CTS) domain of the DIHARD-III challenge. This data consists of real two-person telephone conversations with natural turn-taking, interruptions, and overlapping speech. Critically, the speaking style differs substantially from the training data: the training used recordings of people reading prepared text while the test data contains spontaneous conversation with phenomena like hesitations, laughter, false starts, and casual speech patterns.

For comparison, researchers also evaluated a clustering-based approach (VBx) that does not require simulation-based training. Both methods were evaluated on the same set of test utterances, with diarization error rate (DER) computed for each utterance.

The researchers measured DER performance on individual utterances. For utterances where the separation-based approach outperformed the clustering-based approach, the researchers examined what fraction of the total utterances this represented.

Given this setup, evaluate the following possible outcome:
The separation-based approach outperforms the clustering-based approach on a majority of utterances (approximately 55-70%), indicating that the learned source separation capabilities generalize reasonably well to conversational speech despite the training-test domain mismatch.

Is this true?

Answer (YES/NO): NO